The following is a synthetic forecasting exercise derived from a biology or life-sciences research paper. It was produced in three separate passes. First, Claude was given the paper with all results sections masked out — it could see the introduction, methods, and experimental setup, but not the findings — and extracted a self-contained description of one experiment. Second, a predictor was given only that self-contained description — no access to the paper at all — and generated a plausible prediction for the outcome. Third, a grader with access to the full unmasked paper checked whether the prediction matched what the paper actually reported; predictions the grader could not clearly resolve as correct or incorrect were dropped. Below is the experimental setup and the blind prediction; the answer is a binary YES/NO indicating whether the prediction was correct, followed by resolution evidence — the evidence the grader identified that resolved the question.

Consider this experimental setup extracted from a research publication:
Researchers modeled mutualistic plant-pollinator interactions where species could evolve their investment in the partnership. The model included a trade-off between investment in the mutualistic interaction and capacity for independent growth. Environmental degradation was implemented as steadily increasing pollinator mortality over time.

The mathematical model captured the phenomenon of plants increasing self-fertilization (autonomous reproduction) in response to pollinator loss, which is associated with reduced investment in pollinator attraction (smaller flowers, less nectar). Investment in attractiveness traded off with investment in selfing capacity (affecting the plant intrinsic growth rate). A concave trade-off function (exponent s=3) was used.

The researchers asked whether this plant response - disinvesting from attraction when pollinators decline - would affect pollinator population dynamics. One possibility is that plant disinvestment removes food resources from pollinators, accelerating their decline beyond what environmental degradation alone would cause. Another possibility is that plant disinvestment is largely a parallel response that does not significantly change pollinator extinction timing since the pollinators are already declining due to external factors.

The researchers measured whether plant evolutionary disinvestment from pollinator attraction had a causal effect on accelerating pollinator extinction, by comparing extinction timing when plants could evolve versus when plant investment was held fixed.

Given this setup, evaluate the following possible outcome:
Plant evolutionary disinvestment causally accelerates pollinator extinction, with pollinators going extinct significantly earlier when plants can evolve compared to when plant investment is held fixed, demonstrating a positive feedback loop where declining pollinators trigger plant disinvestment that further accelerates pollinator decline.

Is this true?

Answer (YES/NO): YES